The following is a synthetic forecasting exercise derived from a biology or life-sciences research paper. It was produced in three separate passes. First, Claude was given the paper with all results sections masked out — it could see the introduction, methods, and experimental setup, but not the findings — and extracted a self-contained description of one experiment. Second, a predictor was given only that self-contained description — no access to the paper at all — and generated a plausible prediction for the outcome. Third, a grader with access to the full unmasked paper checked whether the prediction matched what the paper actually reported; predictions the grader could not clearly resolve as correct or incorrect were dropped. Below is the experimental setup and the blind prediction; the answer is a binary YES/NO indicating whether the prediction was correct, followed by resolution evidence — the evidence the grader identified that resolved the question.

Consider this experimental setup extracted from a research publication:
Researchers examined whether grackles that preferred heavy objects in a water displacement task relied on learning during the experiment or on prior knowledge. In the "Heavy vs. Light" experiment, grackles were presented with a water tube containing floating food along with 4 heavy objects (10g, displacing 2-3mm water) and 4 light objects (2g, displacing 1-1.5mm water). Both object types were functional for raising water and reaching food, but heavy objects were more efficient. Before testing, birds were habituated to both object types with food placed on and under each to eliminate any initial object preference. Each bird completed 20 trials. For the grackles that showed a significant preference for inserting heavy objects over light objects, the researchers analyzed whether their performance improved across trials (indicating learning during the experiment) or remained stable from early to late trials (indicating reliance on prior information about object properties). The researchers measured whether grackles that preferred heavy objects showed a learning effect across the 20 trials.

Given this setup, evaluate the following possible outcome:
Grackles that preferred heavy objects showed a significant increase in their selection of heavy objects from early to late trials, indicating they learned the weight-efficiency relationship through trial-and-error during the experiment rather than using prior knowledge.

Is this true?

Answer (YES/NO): NO